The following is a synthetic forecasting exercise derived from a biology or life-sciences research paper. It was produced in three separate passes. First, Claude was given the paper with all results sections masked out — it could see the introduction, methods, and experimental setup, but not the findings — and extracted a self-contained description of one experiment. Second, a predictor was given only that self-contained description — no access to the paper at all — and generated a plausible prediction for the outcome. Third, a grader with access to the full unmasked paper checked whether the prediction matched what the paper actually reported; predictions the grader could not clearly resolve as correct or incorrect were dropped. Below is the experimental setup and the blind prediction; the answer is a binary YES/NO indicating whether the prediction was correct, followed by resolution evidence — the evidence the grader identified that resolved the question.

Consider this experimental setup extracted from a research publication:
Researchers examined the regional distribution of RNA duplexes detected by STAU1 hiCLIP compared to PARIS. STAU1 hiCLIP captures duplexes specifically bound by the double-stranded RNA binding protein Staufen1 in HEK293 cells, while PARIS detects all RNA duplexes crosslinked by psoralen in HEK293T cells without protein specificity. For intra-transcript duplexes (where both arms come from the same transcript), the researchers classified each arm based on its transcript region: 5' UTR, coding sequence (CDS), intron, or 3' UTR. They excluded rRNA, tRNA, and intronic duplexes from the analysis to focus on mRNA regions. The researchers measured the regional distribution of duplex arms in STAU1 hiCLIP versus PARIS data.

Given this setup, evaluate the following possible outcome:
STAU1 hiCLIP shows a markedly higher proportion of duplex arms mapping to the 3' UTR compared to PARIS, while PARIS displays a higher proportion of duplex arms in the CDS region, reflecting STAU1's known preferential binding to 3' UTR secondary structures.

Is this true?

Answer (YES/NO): YES